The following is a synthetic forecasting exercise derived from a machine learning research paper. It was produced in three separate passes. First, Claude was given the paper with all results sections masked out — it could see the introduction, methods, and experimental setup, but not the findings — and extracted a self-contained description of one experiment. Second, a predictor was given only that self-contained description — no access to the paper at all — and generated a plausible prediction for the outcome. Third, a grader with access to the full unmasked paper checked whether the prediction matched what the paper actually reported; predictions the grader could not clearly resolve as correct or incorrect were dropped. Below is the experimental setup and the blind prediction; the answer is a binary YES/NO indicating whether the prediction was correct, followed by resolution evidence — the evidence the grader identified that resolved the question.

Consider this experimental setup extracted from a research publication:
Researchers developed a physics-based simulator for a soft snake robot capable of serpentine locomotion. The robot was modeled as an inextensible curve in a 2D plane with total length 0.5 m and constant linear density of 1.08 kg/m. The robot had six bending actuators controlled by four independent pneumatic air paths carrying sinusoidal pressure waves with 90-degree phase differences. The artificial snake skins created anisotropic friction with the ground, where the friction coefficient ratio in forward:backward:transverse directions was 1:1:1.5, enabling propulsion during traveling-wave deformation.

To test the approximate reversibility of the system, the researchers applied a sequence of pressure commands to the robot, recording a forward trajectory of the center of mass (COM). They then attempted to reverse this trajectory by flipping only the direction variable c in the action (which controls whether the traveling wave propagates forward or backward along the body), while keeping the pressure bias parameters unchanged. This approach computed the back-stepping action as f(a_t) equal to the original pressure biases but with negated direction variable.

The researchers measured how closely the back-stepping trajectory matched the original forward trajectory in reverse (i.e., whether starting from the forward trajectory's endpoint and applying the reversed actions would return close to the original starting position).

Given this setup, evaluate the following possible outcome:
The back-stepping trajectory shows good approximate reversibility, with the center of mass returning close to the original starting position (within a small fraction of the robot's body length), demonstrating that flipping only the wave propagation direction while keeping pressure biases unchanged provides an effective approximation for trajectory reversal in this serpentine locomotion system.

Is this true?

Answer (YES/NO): YES